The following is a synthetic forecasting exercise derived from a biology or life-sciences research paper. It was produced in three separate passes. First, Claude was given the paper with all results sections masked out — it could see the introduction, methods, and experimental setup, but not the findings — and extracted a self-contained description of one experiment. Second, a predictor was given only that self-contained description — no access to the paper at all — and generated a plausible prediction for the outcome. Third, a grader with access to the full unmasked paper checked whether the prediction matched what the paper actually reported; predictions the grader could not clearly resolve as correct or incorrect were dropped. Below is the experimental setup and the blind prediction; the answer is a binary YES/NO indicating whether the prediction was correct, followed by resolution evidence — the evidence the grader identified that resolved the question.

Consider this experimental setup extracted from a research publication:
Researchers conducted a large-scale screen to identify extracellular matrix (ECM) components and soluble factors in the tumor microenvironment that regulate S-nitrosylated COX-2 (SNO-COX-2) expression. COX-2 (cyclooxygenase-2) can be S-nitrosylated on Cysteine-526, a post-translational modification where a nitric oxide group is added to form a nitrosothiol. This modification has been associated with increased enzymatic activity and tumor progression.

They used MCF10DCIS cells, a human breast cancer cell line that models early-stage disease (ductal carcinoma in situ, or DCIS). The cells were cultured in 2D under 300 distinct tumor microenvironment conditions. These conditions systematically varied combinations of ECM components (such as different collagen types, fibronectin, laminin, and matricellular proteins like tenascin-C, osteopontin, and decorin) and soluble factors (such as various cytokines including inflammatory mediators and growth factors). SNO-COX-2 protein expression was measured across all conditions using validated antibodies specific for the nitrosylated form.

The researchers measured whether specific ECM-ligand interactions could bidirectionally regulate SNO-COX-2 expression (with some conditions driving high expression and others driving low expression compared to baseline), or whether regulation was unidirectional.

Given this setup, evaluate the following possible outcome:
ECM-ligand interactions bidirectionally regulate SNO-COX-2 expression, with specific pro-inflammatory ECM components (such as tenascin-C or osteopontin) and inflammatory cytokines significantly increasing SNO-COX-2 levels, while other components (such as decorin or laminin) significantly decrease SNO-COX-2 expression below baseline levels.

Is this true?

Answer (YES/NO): NO